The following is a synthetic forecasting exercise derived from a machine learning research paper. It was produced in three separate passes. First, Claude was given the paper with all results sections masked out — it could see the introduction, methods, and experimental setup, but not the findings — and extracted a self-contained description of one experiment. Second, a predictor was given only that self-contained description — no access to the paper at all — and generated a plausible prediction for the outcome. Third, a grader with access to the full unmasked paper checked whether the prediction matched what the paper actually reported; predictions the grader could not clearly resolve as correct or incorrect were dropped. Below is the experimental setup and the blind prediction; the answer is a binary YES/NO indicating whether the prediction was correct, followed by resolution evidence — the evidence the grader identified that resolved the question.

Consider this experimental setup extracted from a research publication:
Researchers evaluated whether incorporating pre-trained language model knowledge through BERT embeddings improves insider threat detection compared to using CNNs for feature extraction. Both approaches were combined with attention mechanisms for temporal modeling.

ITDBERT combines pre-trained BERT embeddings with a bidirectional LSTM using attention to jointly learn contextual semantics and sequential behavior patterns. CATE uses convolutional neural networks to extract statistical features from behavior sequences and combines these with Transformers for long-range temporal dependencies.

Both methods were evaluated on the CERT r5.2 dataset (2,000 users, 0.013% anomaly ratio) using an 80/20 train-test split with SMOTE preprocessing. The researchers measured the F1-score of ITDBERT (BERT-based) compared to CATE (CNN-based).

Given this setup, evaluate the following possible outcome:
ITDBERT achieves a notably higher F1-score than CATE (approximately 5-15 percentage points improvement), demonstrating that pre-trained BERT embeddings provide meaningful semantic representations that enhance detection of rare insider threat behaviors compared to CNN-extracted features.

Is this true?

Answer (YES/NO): NO